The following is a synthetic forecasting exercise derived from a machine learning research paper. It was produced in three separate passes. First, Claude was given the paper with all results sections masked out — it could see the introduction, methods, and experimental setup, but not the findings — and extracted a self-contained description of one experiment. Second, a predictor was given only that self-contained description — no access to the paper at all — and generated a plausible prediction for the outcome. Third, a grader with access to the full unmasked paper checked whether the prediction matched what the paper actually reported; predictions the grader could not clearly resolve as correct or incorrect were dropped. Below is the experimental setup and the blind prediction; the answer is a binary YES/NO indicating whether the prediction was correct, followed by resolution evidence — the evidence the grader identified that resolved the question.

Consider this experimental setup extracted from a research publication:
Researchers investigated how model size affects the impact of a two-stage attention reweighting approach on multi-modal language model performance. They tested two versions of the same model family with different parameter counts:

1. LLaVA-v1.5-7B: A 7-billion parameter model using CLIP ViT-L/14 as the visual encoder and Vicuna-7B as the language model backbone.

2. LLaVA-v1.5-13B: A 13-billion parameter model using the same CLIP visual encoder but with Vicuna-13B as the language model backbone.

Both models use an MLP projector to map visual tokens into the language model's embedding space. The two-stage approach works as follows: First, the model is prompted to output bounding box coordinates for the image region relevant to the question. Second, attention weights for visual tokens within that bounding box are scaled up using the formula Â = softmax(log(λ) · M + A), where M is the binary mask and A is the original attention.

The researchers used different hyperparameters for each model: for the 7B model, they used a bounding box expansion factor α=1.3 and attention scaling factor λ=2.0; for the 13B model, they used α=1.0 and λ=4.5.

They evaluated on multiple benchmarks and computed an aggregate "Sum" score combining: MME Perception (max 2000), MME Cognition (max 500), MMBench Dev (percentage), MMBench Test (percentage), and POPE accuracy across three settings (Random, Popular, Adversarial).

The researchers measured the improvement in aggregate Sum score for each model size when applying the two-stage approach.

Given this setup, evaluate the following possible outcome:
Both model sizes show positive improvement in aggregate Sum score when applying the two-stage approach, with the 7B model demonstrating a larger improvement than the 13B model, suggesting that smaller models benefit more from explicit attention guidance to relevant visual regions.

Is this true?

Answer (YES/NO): YES